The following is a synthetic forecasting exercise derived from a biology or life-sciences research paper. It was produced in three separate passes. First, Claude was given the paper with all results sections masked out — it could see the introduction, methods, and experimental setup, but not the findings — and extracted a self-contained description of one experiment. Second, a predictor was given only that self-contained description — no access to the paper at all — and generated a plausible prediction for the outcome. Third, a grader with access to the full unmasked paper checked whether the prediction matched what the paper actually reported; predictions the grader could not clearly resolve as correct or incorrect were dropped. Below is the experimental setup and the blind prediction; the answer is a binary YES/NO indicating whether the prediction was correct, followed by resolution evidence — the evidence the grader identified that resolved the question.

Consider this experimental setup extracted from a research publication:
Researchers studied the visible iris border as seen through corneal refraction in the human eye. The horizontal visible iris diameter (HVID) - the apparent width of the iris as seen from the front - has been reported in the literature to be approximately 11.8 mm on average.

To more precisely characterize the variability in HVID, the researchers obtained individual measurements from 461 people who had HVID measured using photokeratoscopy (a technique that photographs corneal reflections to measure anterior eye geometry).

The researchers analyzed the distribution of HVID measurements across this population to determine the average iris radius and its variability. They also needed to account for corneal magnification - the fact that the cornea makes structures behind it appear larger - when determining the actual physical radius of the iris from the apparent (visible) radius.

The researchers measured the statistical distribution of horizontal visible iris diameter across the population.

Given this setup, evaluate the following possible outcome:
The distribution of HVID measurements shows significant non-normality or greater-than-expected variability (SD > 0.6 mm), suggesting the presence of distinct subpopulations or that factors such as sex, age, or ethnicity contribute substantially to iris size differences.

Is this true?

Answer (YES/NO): NO